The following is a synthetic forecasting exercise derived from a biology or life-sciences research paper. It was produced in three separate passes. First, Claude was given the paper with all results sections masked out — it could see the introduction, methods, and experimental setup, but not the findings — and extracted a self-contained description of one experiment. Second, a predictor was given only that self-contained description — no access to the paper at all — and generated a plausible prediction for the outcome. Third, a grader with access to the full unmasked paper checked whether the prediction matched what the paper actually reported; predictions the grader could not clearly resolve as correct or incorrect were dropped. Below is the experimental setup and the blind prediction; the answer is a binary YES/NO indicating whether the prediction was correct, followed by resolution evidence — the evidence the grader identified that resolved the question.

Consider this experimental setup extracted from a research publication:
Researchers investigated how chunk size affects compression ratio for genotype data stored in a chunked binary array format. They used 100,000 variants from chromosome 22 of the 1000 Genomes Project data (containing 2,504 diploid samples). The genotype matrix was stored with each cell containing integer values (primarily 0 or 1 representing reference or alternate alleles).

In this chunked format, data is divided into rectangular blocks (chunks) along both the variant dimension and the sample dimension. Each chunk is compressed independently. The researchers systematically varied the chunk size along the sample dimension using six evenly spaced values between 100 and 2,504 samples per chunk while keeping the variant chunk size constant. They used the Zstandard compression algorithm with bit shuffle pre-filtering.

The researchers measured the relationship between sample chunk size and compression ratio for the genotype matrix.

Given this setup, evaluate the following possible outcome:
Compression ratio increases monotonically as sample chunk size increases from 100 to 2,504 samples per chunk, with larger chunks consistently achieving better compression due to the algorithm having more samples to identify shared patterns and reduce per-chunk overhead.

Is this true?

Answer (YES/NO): NO